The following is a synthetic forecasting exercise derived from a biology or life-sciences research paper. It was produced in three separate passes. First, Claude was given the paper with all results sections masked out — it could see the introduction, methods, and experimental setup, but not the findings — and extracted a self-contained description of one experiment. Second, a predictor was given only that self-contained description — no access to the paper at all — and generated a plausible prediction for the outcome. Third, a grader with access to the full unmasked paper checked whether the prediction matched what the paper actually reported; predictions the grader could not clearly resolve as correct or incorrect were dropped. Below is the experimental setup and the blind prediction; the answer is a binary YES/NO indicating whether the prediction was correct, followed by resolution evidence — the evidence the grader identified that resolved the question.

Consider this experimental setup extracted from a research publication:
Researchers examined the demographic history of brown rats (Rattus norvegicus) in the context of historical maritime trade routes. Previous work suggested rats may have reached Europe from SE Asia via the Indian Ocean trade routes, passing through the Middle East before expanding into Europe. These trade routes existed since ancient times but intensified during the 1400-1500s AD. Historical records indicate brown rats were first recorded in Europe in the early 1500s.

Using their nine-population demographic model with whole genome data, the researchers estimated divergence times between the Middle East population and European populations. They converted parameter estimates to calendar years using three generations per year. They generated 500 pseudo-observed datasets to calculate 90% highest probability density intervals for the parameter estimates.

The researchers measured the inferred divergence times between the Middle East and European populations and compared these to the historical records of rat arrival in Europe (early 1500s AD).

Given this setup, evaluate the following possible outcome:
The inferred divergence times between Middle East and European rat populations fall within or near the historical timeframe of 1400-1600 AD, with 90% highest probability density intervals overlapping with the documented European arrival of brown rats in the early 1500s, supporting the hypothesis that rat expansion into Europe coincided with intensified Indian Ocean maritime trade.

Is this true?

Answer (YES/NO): YES